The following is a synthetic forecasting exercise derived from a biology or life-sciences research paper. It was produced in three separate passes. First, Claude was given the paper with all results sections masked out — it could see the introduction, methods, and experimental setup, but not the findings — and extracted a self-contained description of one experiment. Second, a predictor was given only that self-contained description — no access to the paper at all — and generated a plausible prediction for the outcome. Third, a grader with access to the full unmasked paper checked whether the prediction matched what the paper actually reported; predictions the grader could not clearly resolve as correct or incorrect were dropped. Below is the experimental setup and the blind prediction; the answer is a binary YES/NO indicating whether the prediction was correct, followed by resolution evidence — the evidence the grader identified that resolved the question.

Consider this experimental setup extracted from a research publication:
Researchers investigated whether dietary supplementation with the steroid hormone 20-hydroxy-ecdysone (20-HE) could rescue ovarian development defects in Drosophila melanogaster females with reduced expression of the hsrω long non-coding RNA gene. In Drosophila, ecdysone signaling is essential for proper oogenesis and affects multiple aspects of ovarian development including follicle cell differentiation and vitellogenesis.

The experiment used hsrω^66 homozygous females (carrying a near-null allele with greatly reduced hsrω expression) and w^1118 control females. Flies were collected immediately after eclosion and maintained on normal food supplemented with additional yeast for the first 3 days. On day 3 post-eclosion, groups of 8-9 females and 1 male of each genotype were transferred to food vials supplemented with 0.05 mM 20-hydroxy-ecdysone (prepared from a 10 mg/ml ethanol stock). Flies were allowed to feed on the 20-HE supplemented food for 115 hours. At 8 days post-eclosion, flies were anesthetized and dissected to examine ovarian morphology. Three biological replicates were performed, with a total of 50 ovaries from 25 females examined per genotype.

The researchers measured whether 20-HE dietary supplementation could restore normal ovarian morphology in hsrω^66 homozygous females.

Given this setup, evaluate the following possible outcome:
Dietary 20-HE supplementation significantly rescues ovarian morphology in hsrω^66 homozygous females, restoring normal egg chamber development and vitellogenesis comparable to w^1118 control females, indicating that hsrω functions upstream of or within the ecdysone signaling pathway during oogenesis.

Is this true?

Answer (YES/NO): NO